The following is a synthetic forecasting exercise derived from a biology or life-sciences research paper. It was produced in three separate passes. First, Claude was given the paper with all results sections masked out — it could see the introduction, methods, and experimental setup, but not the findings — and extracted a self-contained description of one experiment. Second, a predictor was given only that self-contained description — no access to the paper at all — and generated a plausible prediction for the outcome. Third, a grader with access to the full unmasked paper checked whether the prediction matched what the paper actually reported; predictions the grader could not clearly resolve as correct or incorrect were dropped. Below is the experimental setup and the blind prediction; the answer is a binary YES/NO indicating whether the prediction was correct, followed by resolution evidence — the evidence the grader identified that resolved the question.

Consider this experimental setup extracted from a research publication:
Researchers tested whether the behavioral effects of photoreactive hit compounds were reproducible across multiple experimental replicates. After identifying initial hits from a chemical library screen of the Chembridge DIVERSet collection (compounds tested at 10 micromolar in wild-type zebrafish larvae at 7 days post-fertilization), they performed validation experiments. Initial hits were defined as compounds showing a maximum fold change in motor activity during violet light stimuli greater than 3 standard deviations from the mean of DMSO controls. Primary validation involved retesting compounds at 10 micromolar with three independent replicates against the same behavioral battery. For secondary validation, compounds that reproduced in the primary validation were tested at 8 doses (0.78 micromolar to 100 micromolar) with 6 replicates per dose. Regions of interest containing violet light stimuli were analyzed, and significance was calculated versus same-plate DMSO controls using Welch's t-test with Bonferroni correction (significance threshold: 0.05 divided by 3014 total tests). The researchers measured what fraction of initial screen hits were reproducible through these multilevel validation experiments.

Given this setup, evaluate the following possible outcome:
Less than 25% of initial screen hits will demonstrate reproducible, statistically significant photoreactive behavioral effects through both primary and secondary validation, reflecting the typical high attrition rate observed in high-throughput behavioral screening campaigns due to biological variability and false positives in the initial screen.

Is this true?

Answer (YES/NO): YES